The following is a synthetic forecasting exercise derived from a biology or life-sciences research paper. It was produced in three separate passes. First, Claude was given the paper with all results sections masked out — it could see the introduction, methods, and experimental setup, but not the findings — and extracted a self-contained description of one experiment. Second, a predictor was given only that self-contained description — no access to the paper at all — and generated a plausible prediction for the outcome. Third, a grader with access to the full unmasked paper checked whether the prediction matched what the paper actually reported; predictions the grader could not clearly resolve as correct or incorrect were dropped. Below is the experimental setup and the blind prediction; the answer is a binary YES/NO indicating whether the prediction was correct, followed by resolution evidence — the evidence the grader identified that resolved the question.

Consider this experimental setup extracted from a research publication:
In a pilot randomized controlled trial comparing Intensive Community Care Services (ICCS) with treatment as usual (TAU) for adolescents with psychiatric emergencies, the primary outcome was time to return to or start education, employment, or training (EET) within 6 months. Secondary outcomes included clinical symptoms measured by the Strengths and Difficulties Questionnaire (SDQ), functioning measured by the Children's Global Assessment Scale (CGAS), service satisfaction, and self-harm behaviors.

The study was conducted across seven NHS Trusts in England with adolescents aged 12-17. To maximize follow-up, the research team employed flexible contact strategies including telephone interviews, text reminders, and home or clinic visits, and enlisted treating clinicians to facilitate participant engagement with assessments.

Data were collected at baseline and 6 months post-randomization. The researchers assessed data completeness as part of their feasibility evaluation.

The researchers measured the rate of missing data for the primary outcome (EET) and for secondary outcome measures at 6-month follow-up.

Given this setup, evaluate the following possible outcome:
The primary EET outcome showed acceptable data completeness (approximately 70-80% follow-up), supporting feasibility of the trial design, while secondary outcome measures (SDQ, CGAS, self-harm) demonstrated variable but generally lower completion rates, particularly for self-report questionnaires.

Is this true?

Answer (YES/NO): NO